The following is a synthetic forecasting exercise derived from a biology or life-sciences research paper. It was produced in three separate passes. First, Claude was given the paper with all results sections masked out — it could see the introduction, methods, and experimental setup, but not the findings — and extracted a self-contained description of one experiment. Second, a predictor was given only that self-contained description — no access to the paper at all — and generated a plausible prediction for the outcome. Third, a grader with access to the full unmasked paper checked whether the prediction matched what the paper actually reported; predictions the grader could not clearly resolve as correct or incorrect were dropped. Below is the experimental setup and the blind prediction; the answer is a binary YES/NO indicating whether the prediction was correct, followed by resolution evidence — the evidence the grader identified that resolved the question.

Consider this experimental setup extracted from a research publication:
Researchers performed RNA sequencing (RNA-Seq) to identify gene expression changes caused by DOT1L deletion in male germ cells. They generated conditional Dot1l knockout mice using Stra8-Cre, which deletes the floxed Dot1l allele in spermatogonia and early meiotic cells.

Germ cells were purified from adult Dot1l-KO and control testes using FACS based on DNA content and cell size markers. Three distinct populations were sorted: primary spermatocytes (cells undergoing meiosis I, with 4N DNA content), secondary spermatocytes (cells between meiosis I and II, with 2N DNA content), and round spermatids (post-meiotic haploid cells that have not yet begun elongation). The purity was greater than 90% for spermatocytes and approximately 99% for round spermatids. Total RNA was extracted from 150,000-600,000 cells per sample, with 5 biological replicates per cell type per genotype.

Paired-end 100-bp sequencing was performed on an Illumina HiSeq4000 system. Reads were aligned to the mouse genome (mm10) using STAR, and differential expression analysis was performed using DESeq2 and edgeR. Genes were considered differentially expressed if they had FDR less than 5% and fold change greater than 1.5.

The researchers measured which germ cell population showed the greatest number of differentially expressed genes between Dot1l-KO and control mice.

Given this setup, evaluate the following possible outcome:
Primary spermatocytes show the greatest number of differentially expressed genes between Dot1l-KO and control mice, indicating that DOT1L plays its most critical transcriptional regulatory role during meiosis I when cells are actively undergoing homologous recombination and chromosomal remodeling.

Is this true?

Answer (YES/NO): NO